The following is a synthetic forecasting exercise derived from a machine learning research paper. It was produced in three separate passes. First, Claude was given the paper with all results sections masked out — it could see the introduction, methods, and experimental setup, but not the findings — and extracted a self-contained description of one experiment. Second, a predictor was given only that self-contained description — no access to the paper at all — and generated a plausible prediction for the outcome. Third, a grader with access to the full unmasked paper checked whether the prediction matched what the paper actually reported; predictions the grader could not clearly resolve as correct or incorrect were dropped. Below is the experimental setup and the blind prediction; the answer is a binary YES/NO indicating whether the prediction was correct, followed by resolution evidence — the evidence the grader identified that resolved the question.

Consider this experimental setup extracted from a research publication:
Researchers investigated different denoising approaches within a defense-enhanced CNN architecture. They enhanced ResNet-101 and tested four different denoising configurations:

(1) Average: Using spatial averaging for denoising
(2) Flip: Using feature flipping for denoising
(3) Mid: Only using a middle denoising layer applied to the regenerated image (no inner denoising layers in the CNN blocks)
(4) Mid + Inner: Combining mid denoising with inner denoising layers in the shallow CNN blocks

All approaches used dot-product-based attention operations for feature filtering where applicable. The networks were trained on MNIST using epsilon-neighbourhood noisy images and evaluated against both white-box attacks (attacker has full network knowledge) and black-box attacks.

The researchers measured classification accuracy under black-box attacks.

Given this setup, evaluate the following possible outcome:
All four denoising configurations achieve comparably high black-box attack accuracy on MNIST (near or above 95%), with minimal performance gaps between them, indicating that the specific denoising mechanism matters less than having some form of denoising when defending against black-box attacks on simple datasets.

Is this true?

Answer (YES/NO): NO